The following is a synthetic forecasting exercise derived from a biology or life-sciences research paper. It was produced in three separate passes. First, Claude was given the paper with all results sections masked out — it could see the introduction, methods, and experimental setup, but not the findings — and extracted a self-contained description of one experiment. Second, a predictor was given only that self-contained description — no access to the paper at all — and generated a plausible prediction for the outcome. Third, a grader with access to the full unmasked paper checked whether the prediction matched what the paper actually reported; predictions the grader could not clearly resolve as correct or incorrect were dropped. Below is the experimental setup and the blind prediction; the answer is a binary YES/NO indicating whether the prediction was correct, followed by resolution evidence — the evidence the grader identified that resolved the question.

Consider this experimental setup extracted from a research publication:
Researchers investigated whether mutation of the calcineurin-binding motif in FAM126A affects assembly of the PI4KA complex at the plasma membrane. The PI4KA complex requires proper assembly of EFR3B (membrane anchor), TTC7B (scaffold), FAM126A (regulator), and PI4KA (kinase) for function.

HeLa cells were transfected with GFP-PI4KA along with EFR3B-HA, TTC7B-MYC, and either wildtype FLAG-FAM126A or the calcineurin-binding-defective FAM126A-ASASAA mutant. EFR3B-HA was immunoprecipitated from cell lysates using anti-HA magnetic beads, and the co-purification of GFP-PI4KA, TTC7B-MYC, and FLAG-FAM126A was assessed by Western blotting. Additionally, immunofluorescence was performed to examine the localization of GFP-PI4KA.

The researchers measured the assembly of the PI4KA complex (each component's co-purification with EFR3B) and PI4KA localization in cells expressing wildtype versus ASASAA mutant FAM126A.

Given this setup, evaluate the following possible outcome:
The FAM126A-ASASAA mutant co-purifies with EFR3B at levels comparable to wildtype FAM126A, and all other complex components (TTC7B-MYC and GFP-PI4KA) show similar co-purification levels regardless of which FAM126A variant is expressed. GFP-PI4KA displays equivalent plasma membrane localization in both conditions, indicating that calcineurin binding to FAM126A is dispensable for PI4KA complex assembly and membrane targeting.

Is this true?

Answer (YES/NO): YES